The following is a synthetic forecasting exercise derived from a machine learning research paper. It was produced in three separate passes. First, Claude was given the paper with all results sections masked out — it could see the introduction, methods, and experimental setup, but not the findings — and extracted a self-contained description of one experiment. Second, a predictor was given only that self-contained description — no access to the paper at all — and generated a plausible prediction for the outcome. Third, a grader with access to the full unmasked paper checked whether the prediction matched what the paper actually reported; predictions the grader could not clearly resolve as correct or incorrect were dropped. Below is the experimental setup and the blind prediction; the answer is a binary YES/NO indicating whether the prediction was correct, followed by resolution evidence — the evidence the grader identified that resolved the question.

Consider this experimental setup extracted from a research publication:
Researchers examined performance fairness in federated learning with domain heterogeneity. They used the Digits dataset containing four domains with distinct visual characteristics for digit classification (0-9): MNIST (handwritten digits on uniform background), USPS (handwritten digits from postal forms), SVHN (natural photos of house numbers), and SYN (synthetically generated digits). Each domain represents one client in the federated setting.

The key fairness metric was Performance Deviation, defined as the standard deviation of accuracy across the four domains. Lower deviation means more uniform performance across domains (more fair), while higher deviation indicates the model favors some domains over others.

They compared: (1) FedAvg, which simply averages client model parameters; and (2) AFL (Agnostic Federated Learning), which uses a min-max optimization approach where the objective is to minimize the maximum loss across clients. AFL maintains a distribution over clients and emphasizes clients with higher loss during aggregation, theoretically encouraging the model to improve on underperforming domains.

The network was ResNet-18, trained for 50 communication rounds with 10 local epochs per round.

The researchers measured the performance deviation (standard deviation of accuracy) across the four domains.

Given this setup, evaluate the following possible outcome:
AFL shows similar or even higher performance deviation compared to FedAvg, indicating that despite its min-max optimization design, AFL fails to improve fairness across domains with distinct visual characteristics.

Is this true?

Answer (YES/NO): YES